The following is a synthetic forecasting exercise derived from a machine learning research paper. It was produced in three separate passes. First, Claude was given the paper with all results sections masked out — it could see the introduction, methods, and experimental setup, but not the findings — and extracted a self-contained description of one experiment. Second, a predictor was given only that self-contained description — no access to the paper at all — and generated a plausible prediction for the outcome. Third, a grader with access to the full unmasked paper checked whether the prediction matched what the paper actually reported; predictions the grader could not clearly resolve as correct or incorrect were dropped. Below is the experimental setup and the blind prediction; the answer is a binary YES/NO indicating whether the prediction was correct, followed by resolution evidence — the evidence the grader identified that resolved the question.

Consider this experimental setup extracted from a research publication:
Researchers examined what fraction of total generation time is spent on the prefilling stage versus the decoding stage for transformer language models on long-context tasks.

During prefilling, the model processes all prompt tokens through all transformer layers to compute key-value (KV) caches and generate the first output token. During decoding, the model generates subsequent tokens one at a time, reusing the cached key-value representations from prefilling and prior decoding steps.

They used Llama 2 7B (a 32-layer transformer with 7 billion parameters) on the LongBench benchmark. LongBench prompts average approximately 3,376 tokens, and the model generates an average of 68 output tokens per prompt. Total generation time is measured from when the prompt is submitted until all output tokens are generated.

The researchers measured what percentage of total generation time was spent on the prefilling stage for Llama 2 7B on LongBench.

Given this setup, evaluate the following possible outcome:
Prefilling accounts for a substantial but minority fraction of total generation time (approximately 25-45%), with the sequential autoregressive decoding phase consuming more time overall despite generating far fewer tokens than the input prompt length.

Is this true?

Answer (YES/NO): NO